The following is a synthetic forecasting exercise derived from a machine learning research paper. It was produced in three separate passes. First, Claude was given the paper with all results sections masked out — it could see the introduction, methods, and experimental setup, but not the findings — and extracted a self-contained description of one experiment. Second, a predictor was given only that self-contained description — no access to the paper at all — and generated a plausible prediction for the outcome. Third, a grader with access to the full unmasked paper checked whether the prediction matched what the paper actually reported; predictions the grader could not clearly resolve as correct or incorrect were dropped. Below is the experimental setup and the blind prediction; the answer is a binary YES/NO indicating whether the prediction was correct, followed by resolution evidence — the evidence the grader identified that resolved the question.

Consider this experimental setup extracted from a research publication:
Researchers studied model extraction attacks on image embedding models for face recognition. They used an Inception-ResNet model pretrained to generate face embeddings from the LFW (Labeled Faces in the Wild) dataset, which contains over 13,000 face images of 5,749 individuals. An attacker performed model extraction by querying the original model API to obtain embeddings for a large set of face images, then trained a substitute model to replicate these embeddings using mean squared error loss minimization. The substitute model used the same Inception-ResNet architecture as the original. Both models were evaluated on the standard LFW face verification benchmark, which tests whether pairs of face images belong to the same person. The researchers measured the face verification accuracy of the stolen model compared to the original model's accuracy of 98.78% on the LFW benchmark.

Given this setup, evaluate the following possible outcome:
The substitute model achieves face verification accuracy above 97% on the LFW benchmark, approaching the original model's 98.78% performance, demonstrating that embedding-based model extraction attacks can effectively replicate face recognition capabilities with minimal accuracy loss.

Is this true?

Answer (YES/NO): YES